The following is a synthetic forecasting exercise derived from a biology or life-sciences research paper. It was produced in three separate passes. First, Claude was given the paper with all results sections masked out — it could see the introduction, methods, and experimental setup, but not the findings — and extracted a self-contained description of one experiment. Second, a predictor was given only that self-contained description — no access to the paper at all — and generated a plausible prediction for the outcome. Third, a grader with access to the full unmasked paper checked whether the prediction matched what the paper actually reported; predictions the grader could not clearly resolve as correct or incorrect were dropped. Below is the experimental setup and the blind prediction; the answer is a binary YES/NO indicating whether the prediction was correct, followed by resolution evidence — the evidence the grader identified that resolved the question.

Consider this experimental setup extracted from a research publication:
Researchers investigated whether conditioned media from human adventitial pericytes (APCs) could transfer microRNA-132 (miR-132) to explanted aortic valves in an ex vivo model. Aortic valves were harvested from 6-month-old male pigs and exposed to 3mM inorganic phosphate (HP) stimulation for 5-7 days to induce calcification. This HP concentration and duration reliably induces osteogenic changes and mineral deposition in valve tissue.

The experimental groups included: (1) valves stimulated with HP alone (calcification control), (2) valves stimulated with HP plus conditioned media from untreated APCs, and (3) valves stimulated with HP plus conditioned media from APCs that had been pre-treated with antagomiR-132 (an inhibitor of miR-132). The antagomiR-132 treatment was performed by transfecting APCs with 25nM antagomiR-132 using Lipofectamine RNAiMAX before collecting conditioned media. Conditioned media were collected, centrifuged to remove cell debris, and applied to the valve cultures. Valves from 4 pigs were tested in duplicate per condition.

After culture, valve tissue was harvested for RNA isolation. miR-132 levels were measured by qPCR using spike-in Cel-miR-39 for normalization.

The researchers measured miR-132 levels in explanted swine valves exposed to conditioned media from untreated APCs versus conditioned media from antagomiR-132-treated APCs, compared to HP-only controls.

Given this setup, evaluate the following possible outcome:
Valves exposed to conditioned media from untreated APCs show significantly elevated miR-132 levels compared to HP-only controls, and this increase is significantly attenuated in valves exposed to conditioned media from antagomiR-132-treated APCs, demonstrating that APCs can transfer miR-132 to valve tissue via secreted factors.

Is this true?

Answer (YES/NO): YES